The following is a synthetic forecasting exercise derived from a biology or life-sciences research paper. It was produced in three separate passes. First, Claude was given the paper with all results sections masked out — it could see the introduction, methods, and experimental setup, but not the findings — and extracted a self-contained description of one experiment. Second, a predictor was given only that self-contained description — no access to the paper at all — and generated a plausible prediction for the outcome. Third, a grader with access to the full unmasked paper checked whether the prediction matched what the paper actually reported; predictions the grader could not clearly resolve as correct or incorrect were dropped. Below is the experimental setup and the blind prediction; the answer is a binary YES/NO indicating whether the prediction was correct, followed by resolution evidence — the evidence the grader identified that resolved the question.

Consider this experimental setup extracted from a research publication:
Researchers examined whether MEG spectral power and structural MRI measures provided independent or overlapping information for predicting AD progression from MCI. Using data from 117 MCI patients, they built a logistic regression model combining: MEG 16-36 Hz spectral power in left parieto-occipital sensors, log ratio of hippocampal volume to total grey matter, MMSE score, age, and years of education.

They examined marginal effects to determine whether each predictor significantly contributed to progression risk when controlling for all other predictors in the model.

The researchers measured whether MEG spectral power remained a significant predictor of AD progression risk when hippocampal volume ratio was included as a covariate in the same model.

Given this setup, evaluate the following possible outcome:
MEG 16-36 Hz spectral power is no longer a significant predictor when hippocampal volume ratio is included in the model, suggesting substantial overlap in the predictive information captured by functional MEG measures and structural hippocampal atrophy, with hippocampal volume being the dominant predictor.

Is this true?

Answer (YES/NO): NO